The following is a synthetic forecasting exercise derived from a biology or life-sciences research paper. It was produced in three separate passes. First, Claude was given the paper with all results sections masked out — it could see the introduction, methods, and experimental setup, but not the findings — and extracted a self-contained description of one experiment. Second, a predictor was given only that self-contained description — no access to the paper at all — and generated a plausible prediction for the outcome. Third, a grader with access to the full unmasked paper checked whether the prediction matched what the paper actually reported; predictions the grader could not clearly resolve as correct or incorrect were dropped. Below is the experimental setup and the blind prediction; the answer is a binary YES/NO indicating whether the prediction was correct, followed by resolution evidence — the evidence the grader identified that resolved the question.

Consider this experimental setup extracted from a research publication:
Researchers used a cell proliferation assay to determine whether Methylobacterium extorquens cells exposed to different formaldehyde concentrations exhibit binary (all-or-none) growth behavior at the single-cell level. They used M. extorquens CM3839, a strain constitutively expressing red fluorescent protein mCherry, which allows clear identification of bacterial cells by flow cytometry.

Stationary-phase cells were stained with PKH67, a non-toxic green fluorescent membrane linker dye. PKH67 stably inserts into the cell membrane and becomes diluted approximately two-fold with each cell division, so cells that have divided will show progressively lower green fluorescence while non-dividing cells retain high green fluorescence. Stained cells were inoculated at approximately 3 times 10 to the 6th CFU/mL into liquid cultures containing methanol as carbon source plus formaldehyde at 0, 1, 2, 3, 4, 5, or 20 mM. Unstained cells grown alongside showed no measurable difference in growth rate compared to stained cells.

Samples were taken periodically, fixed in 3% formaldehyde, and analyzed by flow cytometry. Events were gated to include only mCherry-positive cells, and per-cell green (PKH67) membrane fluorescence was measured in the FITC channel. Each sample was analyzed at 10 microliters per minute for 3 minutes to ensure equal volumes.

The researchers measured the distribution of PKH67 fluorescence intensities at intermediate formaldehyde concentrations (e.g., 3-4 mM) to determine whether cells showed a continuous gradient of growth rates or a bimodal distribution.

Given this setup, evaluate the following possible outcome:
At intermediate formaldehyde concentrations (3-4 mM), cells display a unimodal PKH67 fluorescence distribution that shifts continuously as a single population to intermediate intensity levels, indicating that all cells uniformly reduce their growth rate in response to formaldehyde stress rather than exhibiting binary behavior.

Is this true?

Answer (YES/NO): NO